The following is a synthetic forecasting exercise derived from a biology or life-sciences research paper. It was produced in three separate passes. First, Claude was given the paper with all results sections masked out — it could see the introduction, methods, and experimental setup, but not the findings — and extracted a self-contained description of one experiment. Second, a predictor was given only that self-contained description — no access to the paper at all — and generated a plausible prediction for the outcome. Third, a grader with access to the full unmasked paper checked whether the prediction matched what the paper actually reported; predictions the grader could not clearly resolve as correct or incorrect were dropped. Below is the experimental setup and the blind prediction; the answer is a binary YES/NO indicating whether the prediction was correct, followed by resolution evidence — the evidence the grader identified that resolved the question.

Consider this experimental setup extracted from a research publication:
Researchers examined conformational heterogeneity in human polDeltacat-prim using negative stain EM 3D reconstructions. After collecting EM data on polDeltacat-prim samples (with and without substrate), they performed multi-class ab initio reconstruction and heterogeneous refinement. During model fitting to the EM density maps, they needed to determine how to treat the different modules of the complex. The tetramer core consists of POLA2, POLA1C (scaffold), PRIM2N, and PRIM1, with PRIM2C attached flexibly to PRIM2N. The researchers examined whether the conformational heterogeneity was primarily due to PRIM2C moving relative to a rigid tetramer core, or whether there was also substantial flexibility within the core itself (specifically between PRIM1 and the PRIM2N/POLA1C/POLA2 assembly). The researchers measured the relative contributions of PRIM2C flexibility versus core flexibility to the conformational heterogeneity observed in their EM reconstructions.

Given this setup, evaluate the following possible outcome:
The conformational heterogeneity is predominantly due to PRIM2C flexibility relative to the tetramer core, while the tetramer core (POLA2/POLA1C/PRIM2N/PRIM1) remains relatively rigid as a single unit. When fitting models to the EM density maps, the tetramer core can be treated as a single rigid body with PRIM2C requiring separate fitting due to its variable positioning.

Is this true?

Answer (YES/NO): NO